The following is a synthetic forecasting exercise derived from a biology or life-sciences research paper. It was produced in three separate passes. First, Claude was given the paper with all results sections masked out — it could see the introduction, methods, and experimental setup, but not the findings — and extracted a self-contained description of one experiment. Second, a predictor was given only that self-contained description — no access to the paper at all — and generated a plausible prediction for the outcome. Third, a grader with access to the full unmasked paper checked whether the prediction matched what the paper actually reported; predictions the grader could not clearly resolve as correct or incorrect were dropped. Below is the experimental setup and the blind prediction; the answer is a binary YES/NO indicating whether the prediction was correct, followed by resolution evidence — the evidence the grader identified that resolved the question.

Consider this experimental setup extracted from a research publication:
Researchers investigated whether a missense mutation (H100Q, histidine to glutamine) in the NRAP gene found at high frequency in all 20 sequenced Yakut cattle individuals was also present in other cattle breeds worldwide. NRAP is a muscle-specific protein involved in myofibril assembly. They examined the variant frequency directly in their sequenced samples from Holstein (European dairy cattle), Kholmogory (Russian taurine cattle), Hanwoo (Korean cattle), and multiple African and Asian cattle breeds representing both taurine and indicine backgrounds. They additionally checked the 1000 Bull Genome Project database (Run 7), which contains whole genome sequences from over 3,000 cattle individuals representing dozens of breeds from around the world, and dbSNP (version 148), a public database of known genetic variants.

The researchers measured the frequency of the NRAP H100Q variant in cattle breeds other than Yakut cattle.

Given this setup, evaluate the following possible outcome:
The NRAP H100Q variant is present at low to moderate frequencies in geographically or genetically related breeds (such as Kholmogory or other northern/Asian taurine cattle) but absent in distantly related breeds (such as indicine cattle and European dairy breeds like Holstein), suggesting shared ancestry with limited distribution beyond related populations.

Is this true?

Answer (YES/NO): NO